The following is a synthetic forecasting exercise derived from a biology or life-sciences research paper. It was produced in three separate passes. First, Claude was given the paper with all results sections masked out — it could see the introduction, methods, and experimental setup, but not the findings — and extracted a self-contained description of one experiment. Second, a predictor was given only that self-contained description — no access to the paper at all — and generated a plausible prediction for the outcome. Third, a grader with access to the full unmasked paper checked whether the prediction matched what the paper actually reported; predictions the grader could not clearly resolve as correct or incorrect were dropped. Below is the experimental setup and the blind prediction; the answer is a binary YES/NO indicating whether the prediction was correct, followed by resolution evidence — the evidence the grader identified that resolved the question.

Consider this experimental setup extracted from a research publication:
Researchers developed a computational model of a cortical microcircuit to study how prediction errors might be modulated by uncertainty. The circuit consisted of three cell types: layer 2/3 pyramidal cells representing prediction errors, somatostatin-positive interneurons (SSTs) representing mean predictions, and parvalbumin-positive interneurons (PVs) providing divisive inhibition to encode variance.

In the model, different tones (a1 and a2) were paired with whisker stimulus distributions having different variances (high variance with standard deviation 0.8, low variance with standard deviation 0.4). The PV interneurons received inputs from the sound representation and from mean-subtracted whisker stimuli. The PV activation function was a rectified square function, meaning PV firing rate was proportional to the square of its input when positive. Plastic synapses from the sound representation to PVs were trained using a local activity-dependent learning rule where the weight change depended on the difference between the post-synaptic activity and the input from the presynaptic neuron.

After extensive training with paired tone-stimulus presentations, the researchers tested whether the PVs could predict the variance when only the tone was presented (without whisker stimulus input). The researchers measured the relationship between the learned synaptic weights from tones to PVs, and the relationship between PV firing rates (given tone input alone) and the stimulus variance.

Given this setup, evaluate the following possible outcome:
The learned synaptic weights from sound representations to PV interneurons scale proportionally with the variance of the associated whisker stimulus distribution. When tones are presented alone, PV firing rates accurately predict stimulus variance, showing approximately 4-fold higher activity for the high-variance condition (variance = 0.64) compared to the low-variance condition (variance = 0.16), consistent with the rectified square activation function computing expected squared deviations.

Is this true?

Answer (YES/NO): NO